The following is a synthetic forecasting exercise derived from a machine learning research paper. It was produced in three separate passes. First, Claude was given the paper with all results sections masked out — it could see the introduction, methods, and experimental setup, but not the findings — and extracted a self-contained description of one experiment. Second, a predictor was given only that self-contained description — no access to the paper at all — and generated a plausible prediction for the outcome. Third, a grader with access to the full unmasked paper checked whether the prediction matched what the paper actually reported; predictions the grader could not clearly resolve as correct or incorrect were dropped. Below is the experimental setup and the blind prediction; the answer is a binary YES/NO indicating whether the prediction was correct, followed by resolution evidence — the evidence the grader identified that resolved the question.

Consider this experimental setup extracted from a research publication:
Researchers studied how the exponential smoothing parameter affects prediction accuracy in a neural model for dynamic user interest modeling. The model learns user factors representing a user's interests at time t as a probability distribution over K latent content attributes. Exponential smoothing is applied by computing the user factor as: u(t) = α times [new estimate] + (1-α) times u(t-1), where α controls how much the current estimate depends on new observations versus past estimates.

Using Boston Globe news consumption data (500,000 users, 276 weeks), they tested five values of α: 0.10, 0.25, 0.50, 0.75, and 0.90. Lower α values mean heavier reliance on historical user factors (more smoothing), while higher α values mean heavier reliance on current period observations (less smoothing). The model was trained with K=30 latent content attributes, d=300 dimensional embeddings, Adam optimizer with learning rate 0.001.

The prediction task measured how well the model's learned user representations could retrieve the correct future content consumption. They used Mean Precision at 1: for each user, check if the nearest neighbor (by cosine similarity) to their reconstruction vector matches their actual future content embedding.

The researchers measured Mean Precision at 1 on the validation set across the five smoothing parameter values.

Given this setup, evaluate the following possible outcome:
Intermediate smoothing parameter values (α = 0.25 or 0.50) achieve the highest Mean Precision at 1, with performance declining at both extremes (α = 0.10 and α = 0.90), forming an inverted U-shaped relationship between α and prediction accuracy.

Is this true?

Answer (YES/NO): YES